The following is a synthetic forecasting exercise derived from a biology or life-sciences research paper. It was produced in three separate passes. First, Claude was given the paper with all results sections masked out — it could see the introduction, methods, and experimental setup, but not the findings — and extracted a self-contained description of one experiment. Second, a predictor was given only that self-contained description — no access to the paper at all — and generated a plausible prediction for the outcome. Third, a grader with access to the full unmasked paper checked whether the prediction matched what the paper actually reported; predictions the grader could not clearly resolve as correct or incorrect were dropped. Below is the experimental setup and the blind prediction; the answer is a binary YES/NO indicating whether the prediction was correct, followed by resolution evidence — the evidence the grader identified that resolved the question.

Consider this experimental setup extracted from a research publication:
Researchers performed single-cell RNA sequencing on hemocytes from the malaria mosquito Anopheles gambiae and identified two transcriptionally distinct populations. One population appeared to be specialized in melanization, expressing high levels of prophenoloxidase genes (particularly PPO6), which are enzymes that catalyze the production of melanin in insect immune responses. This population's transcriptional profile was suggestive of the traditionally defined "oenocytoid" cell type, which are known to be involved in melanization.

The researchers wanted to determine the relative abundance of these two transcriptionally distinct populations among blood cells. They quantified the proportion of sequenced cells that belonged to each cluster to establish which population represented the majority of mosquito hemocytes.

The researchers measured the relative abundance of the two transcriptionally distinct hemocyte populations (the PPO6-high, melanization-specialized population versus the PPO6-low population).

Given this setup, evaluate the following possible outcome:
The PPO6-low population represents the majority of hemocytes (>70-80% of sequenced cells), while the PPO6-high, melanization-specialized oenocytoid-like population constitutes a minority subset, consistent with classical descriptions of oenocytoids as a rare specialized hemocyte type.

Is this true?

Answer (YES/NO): YES